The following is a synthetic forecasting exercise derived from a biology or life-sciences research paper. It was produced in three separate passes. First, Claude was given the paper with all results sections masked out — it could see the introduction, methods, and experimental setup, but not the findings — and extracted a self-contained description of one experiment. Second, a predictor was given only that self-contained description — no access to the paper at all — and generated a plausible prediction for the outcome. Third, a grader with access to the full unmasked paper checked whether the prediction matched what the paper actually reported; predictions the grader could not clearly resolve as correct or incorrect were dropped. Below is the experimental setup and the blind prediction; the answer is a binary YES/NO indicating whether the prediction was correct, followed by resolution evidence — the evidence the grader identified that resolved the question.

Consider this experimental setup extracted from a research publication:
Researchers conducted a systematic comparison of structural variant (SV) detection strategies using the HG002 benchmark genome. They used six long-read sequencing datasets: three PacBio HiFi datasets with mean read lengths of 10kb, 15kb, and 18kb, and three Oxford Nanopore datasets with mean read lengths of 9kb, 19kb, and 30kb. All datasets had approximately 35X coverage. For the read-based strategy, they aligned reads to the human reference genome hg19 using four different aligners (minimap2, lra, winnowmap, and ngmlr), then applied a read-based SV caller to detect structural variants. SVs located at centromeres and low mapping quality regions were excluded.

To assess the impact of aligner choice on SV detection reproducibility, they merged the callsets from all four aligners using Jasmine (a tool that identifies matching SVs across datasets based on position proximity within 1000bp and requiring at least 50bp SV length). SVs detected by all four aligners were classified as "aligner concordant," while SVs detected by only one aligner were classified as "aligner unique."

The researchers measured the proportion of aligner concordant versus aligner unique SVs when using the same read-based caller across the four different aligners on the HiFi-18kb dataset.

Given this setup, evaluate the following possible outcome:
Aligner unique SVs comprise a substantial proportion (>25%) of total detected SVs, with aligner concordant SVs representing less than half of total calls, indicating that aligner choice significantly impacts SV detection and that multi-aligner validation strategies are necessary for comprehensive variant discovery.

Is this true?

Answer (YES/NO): NO